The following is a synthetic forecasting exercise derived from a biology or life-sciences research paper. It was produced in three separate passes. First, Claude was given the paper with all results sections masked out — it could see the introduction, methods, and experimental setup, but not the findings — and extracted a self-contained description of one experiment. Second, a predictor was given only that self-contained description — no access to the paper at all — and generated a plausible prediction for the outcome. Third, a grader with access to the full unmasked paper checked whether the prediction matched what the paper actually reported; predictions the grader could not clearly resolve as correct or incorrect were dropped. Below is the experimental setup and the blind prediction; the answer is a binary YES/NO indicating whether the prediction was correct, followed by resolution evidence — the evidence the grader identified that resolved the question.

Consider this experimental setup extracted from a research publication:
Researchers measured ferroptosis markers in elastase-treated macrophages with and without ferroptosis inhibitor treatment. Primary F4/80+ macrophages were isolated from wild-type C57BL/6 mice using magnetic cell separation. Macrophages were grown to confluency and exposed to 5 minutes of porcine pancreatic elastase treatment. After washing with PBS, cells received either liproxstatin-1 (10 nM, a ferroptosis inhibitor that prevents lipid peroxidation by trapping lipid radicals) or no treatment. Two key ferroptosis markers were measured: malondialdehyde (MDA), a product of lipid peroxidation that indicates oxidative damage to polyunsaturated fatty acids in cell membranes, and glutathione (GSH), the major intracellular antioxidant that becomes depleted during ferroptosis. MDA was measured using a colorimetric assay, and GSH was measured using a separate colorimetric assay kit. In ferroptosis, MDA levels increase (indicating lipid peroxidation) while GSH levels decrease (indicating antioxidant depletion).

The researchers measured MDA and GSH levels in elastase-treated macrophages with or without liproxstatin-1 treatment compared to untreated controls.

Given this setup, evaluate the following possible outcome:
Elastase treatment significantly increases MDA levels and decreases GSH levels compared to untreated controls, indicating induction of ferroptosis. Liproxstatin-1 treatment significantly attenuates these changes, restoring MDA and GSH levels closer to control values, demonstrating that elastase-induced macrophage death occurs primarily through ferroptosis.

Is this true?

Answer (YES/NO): YES